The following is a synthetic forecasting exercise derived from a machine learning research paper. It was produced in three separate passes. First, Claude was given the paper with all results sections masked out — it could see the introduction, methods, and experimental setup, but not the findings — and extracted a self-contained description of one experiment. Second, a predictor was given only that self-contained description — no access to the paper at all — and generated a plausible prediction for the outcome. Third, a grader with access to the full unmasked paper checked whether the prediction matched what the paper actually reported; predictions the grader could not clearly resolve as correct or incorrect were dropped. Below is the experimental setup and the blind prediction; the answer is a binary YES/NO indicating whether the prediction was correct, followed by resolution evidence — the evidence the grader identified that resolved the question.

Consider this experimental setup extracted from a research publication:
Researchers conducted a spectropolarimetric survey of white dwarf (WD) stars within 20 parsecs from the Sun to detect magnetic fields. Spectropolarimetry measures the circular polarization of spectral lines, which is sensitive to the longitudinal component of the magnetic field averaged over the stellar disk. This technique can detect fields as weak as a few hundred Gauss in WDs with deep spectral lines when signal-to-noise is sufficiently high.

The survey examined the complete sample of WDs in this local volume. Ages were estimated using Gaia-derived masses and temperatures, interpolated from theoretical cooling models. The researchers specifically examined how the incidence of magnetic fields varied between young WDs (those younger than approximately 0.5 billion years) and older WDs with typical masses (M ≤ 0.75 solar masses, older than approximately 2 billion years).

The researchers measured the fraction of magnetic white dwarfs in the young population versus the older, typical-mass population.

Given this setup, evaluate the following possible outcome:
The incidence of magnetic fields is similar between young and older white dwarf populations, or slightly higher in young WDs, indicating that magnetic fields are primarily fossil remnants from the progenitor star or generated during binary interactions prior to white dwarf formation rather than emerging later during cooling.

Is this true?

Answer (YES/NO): NO